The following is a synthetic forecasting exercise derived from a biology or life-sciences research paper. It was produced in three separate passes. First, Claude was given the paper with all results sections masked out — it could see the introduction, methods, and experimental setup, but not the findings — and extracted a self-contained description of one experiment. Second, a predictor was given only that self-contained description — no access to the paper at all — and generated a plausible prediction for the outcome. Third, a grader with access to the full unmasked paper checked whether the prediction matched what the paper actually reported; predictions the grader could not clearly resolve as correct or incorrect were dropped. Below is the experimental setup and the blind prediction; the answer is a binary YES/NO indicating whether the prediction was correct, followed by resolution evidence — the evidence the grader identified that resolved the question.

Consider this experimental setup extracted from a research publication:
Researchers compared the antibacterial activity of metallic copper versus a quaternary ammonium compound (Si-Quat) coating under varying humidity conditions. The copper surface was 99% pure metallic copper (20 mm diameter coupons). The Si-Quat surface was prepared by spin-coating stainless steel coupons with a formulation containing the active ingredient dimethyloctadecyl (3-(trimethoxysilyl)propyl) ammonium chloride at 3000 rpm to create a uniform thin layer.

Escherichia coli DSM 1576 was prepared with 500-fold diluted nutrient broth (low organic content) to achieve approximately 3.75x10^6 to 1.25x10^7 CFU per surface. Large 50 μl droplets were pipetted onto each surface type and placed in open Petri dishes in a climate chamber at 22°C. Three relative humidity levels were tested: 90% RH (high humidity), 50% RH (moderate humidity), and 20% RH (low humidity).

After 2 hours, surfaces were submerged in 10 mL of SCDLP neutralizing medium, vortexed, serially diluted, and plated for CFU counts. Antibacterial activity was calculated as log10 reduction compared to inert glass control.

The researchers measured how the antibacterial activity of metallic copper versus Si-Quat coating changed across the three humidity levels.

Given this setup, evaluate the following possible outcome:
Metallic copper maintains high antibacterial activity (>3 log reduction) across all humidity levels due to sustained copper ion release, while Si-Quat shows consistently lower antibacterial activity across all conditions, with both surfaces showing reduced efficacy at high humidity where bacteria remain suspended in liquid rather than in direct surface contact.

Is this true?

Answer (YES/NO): NO